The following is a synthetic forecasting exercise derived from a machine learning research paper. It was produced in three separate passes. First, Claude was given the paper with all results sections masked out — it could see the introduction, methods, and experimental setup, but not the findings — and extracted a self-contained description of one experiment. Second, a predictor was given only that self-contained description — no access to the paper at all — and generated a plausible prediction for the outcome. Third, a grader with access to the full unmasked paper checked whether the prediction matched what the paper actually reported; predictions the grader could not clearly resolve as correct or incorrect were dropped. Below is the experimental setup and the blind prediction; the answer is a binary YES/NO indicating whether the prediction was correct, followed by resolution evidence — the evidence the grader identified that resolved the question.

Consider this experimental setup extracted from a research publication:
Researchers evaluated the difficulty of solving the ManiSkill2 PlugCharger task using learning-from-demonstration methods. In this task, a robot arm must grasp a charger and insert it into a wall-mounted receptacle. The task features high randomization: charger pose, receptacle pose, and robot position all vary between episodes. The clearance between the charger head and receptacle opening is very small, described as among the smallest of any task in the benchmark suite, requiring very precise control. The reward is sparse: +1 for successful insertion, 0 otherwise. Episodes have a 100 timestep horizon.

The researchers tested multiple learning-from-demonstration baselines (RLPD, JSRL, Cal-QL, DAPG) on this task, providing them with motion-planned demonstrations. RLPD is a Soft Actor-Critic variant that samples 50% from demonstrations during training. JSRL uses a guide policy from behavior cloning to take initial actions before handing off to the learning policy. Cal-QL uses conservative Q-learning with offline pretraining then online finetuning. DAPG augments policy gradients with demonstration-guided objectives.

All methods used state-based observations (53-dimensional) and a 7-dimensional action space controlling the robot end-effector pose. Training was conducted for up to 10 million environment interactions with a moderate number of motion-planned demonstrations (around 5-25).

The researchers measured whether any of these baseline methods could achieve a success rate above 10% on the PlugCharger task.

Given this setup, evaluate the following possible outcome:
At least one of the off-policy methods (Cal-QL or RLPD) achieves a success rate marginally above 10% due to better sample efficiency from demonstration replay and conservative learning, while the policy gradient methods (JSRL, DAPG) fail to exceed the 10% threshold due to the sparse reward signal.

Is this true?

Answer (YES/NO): NO